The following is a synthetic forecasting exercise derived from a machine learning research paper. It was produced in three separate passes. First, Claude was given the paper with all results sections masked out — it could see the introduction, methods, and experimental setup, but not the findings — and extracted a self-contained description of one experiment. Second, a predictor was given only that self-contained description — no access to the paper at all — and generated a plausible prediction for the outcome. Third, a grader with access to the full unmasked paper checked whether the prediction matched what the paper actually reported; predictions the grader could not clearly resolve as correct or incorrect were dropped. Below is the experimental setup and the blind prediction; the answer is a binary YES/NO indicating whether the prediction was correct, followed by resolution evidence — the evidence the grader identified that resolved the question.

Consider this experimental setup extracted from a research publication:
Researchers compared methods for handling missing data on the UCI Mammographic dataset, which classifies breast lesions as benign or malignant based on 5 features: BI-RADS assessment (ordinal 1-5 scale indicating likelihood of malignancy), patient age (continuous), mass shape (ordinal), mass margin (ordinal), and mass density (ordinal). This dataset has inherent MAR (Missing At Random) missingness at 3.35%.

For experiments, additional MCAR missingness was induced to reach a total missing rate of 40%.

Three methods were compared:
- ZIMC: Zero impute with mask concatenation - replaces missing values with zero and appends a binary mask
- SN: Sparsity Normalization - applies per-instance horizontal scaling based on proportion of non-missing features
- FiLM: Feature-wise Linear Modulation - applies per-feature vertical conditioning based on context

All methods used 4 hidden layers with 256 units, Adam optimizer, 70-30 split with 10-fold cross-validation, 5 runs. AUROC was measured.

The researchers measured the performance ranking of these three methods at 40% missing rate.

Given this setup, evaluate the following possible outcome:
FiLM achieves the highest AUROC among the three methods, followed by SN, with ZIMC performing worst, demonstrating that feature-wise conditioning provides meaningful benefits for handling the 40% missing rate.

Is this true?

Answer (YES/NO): NO